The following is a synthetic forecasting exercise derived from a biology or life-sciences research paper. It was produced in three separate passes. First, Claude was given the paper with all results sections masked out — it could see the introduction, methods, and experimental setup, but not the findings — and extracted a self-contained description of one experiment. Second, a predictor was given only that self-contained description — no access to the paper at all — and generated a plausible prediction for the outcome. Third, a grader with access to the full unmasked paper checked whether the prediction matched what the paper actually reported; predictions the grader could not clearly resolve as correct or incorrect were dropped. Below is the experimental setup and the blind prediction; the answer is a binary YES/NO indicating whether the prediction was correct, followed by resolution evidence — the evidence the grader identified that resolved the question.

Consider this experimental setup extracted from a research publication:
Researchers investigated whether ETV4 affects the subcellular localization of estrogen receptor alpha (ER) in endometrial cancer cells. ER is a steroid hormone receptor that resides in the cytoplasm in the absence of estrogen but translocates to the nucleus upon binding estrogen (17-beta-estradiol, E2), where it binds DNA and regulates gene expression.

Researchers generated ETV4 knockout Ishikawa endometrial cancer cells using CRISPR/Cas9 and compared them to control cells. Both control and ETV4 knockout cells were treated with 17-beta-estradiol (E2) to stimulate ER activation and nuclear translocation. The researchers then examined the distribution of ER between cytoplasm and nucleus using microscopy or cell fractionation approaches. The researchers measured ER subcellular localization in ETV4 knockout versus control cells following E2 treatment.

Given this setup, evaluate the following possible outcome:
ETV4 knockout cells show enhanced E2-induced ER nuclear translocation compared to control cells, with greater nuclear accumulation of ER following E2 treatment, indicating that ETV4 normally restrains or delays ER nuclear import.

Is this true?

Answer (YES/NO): NO